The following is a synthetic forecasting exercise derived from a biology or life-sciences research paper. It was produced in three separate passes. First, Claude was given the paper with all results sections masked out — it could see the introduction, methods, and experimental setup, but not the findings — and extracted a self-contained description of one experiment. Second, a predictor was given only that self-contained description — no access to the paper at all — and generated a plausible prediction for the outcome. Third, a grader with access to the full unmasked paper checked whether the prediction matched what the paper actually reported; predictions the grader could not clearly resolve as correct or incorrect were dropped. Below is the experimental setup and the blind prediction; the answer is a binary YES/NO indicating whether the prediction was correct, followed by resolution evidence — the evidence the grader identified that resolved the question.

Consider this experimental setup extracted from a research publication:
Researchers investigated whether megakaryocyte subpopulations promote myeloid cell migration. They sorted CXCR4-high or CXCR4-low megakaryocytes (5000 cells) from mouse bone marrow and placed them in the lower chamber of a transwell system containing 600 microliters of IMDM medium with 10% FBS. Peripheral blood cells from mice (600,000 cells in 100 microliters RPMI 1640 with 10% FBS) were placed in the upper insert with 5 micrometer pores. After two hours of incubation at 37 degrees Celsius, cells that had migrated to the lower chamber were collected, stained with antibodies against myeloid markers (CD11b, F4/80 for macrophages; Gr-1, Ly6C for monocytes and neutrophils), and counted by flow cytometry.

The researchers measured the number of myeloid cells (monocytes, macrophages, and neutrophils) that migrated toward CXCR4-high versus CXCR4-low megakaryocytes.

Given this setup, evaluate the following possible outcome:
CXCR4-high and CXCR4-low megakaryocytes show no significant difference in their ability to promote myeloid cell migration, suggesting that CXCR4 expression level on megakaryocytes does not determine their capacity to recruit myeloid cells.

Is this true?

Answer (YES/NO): NO